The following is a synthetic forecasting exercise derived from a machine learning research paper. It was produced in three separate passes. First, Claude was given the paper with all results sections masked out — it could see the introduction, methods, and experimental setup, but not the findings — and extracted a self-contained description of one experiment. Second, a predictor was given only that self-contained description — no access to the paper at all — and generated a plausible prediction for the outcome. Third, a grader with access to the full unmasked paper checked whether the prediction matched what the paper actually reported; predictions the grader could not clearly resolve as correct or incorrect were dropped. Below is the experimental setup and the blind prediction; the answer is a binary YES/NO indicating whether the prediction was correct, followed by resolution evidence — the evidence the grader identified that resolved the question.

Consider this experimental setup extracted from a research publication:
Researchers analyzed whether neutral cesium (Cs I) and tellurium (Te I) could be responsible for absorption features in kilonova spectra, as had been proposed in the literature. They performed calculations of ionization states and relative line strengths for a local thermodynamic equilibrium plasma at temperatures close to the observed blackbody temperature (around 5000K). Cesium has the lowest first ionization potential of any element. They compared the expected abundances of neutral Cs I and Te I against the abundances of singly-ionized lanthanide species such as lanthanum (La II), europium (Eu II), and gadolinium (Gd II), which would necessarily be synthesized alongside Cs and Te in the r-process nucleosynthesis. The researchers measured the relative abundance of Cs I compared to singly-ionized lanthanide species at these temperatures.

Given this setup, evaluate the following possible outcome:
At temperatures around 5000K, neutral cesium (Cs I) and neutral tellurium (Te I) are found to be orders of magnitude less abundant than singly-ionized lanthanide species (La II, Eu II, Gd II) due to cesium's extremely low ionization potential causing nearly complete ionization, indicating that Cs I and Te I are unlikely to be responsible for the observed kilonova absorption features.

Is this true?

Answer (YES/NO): YES